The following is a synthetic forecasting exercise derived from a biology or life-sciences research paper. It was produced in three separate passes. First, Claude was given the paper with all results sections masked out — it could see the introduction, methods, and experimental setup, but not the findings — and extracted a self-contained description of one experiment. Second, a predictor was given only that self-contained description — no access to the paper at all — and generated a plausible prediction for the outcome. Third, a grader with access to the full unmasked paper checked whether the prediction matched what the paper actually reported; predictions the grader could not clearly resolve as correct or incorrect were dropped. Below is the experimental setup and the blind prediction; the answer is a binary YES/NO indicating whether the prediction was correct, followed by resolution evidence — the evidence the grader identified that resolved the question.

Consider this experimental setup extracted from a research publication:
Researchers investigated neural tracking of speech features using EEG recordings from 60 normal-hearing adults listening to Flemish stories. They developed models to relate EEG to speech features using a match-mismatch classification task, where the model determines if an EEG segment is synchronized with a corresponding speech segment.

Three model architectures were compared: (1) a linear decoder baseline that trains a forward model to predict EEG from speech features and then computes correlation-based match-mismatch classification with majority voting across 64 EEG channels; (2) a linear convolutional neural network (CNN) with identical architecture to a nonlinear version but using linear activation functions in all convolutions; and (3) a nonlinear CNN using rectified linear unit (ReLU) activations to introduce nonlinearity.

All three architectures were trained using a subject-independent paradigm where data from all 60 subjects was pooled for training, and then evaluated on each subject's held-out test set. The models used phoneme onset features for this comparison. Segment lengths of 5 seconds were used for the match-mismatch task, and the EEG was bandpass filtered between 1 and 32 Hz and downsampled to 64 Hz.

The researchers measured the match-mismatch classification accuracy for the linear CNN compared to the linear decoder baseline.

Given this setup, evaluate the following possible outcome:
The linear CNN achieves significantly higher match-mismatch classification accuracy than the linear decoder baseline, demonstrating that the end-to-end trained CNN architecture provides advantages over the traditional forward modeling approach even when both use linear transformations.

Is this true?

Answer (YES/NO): YES